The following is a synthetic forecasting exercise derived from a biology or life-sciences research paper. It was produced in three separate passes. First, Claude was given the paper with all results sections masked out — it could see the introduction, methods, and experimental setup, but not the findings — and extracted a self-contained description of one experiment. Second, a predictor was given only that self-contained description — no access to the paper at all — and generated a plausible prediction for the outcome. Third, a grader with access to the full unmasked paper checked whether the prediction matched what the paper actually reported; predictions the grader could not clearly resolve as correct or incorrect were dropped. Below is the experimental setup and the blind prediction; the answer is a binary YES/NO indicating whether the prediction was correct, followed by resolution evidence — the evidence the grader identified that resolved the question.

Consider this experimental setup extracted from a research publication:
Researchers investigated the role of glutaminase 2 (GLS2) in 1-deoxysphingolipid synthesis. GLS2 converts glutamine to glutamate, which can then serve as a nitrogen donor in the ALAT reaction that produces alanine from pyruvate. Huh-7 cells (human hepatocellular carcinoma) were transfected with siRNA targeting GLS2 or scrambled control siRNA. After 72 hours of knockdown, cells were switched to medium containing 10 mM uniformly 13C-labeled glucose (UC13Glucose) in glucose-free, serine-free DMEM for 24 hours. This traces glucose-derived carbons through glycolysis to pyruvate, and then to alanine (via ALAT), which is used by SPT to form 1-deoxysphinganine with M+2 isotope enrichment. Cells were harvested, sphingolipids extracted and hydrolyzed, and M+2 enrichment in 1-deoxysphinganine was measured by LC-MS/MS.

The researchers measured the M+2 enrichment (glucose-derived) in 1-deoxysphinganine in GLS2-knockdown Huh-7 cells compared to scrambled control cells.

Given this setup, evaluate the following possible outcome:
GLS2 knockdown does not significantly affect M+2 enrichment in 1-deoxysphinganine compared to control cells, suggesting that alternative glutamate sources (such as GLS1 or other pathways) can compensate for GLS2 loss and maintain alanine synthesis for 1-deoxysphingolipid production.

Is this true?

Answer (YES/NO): NO